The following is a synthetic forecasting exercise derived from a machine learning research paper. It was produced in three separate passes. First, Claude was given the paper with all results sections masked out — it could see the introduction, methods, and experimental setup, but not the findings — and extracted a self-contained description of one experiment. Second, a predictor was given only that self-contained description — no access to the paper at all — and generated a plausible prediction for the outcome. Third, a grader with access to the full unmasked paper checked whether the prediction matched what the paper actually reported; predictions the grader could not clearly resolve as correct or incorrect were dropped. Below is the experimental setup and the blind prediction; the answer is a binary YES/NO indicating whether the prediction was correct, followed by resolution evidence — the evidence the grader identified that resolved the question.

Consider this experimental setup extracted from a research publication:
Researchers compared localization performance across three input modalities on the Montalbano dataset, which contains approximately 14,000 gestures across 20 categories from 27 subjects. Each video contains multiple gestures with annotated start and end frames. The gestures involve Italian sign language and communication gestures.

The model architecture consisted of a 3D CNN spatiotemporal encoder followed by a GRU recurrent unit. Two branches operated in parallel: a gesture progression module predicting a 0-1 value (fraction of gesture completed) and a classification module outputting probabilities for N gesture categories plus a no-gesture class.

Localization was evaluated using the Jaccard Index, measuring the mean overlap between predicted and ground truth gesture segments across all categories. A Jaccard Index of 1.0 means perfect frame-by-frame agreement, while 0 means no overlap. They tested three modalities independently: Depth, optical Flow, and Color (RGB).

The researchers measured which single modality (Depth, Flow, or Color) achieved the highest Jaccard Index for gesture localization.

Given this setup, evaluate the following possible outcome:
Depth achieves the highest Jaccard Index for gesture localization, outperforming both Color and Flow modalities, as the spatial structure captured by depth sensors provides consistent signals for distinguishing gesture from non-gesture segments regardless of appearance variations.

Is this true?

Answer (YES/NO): NO